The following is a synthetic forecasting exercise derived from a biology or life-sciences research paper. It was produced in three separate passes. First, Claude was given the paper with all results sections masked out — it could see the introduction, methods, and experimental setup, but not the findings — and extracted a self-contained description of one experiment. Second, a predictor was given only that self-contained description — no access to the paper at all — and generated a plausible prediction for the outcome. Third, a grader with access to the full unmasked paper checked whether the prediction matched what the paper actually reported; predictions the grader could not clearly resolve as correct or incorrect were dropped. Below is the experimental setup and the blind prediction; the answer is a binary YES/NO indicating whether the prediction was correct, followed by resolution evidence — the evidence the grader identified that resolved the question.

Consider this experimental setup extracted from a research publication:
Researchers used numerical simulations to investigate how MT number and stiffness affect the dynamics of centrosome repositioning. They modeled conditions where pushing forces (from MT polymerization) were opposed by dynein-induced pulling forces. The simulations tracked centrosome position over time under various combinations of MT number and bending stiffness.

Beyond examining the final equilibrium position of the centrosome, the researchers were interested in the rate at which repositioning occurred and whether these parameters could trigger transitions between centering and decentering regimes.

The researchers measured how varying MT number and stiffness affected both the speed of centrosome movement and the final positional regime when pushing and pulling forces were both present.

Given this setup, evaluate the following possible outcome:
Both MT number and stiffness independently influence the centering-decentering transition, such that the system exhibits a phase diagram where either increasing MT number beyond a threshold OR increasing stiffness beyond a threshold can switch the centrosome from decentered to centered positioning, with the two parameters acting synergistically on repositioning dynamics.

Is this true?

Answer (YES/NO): NO